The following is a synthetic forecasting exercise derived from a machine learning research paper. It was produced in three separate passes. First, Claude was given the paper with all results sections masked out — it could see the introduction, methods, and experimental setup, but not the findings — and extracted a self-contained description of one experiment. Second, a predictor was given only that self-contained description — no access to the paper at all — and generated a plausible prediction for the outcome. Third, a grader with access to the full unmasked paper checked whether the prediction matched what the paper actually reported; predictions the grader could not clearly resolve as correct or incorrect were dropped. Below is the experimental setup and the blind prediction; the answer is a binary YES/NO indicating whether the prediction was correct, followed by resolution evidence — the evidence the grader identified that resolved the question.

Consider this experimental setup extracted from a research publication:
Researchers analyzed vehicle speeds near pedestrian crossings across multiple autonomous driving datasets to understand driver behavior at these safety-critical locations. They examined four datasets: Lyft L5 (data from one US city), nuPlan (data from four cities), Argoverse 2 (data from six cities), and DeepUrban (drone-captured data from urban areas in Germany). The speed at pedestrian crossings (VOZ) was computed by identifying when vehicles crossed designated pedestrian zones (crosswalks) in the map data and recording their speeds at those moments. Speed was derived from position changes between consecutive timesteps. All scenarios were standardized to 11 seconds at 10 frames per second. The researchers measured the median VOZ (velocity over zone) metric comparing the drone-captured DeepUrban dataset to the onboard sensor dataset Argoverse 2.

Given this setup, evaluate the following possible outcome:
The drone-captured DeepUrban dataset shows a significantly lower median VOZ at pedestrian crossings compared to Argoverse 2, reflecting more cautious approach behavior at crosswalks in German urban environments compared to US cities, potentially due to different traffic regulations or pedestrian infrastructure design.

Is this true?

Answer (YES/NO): YES